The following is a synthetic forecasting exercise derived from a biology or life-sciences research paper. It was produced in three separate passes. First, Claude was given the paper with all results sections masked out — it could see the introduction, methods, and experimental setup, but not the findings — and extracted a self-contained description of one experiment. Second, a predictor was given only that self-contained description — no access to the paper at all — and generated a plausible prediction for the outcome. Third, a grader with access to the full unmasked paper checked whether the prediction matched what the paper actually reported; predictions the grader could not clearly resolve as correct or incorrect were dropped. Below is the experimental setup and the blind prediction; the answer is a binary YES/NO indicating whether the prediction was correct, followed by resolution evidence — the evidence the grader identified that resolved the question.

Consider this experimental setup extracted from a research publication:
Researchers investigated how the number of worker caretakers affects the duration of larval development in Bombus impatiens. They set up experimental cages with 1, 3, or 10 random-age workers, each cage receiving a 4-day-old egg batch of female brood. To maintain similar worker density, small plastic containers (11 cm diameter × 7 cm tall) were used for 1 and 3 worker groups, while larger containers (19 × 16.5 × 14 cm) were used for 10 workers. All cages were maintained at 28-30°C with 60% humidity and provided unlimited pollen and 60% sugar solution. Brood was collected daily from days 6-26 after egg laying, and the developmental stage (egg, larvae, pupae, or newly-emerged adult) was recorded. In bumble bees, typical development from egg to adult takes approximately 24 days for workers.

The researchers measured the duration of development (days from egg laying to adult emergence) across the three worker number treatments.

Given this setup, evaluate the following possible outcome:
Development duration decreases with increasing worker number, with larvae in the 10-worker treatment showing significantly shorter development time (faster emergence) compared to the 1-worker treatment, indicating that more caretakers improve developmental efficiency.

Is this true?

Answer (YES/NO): NO